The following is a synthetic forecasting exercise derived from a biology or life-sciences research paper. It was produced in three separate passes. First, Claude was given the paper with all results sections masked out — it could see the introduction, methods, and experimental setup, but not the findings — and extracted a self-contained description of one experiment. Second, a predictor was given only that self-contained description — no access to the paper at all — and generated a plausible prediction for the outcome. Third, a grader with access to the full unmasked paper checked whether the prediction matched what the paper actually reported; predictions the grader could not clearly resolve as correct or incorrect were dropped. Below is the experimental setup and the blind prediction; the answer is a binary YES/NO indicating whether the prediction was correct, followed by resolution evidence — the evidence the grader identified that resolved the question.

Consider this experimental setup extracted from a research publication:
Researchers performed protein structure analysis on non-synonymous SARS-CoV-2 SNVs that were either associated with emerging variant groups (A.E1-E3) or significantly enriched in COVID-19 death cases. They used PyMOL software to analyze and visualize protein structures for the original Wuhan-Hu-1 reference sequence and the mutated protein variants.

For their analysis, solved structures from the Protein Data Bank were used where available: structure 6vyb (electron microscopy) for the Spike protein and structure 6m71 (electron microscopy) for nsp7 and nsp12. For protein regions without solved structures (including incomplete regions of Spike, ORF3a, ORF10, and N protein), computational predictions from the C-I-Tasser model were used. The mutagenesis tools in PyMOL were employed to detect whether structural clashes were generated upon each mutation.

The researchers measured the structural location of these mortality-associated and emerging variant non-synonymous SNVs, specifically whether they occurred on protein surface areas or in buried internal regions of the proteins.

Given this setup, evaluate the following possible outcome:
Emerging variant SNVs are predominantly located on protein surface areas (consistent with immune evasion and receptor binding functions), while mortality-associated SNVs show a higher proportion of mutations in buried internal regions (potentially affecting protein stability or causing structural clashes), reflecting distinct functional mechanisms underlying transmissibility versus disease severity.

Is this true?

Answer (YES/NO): NO